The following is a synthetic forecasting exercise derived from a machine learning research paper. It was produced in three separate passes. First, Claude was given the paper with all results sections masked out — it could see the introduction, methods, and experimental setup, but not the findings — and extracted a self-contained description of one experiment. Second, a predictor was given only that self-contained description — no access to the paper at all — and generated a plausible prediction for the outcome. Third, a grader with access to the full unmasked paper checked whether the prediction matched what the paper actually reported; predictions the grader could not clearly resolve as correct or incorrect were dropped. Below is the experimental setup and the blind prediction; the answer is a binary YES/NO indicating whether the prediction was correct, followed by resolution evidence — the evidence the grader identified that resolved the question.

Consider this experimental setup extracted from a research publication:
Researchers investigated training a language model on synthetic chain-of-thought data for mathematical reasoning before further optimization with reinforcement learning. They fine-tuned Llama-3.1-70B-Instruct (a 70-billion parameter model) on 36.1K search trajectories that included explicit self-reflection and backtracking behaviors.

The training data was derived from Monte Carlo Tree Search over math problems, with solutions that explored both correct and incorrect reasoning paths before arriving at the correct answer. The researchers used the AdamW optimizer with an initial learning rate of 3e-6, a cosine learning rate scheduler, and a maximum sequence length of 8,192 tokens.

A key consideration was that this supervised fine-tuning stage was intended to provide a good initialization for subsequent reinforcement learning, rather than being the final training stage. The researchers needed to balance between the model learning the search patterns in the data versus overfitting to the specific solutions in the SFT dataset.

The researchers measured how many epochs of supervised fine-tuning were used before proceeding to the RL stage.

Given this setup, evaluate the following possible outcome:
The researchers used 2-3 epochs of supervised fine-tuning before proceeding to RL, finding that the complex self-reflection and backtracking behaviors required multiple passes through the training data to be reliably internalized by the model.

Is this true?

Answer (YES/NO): NO